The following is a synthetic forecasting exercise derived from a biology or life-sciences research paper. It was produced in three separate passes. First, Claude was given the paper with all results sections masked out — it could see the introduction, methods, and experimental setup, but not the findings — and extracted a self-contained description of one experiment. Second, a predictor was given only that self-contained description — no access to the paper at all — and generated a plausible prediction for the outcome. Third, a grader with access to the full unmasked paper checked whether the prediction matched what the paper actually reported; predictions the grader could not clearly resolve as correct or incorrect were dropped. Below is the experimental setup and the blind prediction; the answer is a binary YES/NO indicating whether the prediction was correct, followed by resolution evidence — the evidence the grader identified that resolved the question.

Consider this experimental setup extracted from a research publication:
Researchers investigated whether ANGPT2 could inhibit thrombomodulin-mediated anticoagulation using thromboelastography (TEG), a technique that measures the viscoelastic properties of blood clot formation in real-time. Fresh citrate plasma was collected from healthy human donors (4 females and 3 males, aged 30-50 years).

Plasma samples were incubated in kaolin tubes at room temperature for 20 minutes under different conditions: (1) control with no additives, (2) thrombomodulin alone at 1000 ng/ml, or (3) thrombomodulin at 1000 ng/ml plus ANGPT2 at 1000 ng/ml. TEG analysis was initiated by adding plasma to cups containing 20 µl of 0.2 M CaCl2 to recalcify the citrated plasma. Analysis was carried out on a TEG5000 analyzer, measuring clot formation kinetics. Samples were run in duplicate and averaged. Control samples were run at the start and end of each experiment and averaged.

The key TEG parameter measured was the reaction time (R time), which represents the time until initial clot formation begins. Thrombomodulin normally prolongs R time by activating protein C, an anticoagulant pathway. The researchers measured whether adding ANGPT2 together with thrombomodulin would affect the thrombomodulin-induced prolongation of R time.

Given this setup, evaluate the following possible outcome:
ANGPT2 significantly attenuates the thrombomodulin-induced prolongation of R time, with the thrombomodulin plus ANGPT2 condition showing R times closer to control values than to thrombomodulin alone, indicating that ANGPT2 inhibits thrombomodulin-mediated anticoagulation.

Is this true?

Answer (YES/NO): YES